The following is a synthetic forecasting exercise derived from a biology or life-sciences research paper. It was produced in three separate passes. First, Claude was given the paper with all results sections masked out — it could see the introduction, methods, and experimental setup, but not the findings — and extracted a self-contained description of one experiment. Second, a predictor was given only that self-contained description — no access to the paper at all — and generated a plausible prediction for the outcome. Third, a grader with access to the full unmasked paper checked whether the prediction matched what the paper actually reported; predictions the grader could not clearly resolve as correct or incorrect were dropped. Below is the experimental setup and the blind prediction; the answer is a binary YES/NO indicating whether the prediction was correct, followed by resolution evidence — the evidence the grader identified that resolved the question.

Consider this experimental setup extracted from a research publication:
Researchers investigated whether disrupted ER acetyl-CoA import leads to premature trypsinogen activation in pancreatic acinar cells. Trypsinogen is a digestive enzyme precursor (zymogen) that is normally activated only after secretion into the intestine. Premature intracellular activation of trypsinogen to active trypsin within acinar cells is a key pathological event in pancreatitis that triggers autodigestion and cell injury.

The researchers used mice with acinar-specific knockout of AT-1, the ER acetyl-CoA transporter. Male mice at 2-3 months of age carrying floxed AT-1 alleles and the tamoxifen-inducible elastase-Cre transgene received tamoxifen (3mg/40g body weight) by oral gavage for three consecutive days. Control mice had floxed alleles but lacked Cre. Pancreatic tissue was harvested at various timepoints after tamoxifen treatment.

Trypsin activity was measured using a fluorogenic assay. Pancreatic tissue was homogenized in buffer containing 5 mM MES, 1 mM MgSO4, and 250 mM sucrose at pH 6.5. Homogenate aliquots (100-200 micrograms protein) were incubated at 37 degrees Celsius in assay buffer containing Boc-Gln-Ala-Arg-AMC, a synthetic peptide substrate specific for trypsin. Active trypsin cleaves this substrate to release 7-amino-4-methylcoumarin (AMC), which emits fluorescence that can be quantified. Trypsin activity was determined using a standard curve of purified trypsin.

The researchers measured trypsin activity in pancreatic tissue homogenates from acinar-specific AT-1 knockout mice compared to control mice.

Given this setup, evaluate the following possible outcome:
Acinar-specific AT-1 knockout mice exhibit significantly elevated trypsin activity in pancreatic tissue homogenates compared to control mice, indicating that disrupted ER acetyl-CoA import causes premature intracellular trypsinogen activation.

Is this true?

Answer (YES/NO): YES